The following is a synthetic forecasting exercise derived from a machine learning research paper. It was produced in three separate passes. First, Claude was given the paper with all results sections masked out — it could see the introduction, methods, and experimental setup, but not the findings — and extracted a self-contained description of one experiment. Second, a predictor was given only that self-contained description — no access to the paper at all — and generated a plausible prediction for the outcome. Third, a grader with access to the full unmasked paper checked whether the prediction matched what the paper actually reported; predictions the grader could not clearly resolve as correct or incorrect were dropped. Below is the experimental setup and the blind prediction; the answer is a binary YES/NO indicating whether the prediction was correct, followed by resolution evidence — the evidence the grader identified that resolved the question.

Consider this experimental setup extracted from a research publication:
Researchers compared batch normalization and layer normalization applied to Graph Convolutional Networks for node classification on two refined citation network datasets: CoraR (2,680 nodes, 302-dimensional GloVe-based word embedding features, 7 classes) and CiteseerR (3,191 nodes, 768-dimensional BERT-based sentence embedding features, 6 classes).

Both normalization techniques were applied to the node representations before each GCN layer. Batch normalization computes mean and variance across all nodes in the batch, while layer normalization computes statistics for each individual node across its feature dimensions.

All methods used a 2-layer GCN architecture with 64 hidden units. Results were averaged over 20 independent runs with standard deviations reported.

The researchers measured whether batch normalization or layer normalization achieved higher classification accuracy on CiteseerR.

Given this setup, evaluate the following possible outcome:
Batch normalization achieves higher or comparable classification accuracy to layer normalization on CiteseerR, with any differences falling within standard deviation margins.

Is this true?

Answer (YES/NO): YES